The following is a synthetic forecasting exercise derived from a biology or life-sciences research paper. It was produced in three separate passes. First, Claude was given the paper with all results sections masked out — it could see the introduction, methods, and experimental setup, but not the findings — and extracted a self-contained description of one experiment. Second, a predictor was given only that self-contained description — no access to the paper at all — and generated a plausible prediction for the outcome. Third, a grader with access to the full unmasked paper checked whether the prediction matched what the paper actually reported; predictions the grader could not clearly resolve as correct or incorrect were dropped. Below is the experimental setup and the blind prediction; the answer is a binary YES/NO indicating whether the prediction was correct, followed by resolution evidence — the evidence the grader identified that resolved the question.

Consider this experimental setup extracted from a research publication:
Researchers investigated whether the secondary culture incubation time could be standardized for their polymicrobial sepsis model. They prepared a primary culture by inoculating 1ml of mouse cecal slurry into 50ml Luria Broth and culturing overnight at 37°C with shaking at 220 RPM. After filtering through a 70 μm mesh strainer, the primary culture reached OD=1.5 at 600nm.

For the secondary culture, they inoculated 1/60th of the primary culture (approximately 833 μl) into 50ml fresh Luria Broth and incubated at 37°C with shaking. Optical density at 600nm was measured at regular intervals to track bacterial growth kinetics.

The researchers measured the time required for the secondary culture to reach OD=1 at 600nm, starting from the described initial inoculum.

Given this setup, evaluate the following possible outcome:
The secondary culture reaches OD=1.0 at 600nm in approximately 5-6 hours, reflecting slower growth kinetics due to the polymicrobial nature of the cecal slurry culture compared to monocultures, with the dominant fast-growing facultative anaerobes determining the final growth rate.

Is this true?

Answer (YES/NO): NO